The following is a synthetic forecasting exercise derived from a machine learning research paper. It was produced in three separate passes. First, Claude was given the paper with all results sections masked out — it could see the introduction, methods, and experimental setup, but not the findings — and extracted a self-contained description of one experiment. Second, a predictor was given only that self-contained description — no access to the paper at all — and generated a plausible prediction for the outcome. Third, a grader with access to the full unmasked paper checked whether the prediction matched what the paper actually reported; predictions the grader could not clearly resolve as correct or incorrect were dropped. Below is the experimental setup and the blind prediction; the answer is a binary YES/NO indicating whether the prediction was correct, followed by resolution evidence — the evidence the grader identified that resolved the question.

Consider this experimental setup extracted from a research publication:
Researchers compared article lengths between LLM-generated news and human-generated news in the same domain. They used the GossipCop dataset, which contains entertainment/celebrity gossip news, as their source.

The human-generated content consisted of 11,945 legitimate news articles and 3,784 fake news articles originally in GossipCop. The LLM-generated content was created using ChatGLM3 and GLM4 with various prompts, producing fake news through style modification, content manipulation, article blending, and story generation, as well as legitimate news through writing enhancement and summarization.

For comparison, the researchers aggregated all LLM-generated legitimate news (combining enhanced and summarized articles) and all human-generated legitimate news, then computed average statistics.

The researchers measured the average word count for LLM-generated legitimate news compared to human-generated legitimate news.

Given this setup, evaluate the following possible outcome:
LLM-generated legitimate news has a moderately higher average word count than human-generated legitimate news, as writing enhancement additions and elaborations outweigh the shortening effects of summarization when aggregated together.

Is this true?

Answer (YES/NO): NO